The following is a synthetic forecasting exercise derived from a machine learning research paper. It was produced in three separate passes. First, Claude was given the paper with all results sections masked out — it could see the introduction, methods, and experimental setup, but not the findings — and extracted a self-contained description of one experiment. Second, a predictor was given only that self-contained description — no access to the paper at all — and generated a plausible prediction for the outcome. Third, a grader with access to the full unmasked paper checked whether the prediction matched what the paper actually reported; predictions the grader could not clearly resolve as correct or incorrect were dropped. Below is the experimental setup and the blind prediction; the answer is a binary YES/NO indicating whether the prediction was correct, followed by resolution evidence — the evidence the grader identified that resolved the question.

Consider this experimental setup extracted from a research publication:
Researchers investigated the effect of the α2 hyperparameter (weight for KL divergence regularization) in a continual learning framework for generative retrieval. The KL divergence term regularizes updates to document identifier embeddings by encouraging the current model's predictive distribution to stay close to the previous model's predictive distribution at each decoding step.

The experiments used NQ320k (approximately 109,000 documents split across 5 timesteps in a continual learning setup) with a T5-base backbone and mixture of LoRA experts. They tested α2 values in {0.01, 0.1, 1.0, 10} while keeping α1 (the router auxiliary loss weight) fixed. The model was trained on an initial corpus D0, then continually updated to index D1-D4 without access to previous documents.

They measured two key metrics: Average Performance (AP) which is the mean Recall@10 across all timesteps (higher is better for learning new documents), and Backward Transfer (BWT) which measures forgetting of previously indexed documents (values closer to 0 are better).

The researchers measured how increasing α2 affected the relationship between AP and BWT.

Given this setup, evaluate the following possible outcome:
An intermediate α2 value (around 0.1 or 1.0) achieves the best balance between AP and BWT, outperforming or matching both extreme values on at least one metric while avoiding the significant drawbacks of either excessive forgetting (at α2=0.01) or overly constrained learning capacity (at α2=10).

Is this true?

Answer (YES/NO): YES